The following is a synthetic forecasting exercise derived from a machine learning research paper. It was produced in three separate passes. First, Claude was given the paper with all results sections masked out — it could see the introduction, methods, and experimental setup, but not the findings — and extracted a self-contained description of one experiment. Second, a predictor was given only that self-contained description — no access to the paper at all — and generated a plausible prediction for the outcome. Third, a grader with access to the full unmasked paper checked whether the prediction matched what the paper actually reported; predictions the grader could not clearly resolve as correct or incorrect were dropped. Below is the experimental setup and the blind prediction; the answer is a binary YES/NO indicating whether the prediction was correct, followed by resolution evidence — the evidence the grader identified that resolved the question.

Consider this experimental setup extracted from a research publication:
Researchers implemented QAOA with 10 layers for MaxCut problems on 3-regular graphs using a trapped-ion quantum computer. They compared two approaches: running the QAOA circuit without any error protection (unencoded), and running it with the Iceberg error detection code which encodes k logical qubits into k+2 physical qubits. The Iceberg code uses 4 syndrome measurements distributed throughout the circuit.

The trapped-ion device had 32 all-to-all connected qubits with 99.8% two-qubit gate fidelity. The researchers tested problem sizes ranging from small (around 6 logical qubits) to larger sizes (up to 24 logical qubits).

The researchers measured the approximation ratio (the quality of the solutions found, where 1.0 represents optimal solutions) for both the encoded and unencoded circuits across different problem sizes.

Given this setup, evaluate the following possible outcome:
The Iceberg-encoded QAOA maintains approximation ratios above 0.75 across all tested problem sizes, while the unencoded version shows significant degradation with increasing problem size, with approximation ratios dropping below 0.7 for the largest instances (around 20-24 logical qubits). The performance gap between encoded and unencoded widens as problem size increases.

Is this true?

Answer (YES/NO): NO